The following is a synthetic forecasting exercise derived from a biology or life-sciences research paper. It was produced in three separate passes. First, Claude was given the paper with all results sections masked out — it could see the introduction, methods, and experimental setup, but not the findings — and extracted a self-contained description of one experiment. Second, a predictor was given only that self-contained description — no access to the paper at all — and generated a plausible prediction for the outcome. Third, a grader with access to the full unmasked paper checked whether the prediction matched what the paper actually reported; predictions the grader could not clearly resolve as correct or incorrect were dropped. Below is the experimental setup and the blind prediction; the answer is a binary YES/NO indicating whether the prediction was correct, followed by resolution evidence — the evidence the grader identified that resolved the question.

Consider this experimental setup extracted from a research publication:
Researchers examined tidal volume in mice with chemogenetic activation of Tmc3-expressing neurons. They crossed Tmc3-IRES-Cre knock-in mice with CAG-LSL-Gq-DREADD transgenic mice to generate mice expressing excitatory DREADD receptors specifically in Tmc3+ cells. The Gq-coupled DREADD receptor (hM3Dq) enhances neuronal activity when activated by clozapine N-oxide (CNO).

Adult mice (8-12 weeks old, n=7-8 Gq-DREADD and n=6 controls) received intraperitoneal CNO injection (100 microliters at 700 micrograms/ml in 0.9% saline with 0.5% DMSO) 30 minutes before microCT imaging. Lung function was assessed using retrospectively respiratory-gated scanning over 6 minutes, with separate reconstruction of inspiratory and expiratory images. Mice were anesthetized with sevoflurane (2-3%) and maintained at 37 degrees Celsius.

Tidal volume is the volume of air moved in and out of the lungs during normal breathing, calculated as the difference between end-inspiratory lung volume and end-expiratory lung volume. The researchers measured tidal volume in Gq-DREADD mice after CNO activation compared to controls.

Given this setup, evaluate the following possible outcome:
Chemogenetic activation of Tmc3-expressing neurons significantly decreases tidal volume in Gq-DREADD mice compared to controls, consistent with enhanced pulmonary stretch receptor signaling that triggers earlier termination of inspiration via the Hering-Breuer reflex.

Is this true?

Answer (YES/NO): YES